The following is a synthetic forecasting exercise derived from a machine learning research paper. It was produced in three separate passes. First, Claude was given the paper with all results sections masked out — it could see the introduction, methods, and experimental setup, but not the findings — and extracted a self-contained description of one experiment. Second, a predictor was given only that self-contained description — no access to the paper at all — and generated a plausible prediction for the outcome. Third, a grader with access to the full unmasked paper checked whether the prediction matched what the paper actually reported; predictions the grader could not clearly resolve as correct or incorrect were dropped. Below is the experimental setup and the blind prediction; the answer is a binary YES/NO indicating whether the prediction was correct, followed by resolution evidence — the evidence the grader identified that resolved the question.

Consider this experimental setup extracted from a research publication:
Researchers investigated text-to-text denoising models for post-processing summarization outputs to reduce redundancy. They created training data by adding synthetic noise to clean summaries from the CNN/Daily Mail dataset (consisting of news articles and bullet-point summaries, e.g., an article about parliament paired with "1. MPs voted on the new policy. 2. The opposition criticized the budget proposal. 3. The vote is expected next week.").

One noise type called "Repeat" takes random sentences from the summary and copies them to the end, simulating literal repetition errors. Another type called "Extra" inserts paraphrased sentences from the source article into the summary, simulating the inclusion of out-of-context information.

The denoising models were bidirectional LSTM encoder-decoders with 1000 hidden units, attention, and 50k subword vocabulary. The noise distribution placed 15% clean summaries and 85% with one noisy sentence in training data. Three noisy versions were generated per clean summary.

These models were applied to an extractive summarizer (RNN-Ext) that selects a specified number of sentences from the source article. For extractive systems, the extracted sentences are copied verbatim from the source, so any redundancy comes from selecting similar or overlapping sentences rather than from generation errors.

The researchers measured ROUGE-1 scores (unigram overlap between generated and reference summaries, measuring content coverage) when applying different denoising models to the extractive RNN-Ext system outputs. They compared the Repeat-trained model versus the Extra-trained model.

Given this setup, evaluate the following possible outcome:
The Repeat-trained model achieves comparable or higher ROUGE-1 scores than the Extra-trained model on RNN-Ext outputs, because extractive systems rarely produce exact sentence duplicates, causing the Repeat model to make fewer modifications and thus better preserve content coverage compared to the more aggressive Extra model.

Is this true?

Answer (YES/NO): NO